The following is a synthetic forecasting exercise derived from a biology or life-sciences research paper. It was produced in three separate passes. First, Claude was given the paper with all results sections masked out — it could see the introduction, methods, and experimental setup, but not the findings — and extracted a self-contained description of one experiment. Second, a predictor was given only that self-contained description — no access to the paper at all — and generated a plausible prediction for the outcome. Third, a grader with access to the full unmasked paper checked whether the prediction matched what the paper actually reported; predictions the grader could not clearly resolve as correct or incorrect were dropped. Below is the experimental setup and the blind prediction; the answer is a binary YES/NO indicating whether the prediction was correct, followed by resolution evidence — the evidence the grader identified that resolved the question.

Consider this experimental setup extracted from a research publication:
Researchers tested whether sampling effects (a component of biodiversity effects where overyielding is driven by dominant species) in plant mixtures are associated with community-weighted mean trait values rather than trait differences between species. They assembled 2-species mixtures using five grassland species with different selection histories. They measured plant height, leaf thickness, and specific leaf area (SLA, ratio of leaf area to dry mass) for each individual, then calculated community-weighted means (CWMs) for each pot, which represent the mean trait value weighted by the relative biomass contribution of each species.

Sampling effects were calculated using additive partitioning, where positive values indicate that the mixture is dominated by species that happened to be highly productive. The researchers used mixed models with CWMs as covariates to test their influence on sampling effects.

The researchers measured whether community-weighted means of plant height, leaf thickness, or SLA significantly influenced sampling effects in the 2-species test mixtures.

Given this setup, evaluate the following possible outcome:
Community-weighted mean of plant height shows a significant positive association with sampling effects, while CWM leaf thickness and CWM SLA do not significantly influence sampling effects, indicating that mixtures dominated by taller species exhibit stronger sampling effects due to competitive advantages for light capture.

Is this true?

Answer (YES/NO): NO